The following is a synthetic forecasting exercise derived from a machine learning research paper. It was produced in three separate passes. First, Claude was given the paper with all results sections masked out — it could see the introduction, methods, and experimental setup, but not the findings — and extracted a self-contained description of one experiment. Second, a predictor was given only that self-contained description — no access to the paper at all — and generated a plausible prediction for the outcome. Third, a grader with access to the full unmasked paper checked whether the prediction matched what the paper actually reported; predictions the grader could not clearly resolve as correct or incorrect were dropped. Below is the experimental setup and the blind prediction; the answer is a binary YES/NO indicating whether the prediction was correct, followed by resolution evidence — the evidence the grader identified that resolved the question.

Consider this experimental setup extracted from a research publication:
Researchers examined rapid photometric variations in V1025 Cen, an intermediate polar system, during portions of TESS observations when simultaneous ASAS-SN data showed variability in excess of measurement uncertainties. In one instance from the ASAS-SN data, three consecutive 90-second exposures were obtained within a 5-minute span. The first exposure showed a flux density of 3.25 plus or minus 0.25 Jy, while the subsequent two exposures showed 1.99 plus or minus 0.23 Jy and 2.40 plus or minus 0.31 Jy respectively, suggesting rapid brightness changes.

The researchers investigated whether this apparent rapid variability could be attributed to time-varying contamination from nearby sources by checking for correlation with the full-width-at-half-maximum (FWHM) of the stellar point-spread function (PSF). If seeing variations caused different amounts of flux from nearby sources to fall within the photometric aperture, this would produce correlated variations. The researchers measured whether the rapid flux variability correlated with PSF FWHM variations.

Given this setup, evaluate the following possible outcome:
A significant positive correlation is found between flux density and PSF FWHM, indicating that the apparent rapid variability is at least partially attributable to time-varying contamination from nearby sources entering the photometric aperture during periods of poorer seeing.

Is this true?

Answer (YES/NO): NO